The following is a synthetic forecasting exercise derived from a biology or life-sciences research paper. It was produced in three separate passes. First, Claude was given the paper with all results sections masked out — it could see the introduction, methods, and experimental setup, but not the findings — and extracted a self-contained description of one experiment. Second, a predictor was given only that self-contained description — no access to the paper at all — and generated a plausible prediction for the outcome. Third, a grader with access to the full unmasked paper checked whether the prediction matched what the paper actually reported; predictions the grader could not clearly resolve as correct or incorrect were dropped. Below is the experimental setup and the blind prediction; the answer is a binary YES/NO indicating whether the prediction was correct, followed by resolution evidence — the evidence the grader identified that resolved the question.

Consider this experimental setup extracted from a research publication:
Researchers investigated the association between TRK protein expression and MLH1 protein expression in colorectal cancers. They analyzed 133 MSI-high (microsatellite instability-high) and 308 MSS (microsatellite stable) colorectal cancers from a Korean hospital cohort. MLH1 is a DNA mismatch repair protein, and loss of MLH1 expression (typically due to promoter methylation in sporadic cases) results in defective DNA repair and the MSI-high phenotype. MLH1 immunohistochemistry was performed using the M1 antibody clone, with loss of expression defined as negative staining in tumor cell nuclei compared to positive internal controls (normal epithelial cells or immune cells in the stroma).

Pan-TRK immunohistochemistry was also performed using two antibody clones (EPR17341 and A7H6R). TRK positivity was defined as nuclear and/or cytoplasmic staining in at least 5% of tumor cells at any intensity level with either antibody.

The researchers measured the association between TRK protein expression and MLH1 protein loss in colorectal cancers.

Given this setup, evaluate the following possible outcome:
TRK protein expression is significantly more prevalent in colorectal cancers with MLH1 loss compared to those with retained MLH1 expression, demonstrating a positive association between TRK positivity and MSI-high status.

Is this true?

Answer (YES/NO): YES